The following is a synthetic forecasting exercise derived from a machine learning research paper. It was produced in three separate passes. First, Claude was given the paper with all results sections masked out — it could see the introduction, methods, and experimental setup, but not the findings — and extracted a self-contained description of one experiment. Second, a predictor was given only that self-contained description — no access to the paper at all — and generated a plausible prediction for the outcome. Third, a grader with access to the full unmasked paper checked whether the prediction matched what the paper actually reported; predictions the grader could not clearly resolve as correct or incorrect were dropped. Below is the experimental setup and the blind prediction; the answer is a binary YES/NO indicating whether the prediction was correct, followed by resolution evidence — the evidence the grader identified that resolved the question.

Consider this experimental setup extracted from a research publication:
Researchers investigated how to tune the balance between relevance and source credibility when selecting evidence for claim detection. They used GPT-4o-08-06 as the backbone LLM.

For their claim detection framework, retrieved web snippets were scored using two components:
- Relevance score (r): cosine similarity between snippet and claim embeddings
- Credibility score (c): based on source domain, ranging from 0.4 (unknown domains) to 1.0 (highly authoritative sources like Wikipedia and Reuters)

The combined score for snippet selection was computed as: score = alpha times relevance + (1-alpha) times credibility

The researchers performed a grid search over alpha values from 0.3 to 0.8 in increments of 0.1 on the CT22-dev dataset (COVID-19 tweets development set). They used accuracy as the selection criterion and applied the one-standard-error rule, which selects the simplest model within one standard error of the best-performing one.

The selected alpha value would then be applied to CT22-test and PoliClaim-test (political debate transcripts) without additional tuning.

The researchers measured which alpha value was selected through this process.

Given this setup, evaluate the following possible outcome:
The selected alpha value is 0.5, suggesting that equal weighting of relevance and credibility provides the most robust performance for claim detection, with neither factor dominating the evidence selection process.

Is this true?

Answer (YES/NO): NO